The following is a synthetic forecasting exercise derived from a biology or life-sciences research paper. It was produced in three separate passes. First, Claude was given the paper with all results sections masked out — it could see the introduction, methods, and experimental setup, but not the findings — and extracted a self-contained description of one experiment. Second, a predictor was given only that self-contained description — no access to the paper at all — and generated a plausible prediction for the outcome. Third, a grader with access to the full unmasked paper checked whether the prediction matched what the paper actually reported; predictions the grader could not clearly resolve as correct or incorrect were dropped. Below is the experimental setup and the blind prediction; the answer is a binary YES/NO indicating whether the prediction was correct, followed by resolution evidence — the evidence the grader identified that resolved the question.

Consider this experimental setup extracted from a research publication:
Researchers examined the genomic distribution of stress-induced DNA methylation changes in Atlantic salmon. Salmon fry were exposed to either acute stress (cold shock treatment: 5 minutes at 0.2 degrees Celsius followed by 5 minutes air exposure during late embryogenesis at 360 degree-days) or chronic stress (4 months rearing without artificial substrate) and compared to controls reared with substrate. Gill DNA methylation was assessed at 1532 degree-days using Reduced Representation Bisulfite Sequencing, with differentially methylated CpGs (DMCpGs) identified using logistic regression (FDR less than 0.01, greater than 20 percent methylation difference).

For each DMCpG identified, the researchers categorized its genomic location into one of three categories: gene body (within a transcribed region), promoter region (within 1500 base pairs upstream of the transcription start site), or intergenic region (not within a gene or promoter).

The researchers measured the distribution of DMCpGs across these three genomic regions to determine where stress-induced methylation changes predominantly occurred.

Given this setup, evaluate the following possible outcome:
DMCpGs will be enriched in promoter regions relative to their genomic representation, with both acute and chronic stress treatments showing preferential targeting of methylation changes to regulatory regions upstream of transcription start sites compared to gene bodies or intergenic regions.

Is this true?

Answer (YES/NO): NO